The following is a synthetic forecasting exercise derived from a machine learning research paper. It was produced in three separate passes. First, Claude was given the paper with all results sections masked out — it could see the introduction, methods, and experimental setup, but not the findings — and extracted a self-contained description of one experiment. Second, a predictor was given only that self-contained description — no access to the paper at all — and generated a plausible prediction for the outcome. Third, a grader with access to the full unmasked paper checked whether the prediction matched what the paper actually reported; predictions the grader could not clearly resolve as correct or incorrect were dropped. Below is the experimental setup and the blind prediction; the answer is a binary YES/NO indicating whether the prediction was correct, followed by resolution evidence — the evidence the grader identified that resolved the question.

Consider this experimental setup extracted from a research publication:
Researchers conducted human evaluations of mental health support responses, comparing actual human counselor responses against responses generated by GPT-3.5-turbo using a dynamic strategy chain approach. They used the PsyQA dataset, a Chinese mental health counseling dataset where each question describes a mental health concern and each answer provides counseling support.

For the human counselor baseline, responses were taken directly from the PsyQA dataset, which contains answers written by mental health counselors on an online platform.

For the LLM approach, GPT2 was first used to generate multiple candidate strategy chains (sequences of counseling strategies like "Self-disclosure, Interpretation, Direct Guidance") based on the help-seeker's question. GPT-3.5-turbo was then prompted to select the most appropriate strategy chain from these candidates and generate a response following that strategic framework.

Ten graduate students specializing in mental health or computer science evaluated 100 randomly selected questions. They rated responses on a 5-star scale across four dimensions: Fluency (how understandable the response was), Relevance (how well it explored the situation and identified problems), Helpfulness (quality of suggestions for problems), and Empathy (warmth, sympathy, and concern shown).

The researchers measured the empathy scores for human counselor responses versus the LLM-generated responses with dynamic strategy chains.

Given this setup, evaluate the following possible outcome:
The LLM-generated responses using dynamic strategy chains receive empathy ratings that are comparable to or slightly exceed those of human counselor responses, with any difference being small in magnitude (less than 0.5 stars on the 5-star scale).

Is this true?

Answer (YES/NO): YES